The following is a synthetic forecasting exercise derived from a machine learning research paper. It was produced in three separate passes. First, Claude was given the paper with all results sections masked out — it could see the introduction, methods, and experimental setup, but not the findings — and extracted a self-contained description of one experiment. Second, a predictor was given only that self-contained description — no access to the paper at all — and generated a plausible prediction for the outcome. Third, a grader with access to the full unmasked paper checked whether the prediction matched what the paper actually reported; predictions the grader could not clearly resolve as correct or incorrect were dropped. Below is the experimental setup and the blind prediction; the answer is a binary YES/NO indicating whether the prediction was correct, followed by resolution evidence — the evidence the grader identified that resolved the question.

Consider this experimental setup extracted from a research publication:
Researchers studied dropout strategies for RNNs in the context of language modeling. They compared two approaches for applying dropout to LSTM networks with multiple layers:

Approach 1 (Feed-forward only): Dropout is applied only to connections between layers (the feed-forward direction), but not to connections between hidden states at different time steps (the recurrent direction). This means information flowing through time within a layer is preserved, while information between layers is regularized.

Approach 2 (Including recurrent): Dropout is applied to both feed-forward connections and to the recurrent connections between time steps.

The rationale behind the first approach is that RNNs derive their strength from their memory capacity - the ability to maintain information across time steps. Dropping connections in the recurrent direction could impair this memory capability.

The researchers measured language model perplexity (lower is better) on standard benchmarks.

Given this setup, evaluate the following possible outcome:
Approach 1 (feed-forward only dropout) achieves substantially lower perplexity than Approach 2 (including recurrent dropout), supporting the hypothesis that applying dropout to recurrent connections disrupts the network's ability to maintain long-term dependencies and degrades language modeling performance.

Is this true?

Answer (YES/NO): YES